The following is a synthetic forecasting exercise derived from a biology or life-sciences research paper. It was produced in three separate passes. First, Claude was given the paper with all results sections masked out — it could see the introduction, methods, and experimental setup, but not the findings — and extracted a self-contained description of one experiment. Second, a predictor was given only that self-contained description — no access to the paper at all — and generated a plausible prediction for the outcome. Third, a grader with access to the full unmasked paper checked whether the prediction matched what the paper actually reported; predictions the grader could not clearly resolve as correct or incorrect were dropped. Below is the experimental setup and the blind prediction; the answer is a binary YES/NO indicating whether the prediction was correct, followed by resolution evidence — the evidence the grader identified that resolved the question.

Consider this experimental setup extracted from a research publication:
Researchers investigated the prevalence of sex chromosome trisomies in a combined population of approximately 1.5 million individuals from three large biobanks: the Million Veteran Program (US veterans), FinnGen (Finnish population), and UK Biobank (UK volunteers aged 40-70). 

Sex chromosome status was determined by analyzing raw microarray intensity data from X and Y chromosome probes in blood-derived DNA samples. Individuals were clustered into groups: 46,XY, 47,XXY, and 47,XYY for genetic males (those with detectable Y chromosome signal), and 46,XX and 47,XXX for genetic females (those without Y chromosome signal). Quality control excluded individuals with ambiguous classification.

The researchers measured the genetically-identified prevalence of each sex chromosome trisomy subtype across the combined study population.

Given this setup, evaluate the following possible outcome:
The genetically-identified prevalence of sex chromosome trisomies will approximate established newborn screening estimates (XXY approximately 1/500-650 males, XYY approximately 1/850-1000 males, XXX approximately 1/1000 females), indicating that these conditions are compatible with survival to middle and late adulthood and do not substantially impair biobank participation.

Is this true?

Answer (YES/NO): YES